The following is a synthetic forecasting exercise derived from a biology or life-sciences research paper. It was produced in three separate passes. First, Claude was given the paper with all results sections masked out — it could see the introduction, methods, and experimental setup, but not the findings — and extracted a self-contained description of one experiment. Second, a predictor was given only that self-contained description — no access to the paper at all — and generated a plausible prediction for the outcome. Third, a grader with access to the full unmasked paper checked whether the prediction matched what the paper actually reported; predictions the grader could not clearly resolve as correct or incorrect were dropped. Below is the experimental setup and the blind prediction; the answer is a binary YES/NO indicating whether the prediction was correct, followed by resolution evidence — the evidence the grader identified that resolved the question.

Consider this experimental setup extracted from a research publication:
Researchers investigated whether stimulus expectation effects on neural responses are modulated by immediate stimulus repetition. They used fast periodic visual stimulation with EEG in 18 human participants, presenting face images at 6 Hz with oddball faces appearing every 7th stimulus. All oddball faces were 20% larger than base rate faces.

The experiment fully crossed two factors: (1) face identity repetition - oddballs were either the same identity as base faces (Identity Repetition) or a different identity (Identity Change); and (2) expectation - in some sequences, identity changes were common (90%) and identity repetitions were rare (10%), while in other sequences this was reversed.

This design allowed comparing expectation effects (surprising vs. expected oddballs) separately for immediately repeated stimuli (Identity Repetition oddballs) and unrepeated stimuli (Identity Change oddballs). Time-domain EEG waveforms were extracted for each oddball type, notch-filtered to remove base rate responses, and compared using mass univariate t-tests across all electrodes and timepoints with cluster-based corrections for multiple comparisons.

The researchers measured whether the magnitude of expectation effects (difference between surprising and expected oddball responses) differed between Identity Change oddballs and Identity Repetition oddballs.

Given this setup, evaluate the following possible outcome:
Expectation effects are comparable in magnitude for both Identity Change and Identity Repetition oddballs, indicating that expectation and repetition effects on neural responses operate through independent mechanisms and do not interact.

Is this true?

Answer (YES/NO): NO